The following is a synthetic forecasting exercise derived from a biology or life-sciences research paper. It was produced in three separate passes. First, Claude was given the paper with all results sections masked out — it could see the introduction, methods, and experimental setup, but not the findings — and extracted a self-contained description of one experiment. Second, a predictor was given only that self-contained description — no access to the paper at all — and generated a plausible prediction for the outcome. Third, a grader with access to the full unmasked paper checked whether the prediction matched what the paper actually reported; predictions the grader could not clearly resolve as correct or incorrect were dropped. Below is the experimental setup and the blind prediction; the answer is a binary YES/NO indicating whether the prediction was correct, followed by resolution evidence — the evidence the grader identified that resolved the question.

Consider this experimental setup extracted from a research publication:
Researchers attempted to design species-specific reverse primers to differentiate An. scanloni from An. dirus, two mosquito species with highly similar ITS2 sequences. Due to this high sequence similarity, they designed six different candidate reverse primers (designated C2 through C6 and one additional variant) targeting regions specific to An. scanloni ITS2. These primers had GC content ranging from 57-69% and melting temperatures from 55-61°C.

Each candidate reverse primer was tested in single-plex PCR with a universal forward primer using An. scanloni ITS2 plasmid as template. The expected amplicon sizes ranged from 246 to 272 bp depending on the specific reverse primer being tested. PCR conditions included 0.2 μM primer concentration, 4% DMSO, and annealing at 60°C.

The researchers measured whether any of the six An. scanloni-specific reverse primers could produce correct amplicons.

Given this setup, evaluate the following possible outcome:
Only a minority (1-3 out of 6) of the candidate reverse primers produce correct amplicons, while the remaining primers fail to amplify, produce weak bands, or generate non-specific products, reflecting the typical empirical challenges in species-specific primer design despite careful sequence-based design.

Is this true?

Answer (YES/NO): NO